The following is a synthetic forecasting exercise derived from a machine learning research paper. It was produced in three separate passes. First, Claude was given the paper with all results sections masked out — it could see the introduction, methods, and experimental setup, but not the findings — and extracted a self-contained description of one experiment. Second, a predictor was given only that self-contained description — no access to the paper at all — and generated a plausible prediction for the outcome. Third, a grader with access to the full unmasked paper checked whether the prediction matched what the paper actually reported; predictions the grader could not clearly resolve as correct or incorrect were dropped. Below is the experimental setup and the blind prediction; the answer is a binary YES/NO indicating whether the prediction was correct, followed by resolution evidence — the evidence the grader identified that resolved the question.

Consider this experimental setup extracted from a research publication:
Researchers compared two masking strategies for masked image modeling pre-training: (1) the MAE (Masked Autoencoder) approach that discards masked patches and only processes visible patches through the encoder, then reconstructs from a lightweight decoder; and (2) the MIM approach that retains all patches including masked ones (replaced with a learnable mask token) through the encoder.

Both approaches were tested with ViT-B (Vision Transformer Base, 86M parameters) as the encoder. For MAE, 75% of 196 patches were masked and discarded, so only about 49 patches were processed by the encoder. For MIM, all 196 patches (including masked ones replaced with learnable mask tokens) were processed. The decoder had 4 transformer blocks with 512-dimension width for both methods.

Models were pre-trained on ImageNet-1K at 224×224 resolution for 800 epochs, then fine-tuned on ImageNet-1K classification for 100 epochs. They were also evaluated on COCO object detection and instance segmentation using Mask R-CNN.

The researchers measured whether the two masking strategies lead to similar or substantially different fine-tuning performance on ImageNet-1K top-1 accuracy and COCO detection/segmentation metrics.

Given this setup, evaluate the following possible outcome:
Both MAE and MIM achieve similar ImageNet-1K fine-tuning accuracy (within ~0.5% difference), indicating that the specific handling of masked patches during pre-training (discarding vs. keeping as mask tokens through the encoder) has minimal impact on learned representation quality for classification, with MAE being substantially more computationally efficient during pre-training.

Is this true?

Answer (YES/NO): YES